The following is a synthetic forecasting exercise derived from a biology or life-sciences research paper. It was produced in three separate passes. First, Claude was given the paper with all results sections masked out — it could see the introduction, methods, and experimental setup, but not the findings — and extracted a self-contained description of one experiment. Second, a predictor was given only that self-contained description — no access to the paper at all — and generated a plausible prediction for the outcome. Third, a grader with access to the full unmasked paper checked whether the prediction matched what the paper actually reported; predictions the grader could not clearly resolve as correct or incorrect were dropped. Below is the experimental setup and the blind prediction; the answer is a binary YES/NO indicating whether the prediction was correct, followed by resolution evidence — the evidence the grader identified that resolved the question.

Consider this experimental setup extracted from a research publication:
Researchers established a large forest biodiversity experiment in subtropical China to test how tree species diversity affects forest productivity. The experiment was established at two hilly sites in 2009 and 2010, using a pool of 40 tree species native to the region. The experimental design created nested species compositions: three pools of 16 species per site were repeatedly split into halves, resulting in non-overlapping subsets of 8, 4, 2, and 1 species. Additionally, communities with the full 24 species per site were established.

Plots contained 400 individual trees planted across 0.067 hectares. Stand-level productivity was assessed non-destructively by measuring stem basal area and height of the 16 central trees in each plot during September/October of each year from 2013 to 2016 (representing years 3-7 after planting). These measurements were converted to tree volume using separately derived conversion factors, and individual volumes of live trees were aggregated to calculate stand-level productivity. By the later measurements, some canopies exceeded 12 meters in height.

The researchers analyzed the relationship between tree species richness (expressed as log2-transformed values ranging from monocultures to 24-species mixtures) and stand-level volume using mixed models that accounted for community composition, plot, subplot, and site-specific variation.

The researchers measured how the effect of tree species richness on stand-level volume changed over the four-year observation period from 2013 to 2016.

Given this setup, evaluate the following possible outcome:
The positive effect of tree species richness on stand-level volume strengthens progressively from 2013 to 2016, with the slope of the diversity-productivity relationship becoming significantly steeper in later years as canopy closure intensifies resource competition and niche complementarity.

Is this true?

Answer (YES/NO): YES